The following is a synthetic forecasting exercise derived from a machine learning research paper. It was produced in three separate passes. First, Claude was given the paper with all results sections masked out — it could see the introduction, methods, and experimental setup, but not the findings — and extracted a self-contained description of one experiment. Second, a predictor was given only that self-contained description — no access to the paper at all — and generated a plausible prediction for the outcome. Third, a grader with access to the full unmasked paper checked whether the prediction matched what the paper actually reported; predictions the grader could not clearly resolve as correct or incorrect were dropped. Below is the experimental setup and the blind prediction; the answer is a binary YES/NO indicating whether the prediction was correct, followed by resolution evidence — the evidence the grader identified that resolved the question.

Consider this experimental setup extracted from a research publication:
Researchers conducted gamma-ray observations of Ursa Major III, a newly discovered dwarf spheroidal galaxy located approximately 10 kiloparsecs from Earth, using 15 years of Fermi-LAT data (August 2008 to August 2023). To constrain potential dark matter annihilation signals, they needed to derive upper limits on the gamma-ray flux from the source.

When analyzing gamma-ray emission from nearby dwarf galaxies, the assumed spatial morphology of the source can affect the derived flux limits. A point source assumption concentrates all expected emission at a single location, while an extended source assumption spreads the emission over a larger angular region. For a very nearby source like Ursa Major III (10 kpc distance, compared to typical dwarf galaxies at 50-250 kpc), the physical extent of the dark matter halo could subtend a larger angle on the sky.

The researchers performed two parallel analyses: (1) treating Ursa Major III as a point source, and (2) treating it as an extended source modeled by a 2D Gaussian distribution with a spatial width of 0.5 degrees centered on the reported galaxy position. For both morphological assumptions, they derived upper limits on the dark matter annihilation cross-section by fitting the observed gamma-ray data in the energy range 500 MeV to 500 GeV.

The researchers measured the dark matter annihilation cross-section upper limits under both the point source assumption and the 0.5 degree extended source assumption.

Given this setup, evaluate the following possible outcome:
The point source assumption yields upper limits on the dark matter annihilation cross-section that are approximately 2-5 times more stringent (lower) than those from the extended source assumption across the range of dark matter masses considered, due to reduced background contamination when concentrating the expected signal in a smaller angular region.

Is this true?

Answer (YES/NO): NO